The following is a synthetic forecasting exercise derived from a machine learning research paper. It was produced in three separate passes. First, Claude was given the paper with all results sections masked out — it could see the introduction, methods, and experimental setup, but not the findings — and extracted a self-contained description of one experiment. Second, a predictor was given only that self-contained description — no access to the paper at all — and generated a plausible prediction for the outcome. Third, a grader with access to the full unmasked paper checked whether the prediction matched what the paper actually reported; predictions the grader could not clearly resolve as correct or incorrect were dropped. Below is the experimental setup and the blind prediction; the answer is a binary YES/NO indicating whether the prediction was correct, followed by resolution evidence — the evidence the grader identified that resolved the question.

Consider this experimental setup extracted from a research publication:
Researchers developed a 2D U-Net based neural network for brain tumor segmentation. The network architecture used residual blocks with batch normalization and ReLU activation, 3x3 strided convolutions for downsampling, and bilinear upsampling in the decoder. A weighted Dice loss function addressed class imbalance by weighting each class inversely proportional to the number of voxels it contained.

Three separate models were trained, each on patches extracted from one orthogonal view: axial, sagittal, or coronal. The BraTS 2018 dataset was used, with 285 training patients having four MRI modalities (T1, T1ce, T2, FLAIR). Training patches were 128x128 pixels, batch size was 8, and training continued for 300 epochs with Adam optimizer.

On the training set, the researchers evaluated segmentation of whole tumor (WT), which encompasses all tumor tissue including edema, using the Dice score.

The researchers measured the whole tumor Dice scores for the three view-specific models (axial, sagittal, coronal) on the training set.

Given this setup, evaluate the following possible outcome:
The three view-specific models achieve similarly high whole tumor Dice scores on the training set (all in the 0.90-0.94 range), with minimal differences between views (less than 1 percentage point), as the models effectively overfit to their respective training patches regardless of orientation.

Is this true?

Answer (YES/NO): YES